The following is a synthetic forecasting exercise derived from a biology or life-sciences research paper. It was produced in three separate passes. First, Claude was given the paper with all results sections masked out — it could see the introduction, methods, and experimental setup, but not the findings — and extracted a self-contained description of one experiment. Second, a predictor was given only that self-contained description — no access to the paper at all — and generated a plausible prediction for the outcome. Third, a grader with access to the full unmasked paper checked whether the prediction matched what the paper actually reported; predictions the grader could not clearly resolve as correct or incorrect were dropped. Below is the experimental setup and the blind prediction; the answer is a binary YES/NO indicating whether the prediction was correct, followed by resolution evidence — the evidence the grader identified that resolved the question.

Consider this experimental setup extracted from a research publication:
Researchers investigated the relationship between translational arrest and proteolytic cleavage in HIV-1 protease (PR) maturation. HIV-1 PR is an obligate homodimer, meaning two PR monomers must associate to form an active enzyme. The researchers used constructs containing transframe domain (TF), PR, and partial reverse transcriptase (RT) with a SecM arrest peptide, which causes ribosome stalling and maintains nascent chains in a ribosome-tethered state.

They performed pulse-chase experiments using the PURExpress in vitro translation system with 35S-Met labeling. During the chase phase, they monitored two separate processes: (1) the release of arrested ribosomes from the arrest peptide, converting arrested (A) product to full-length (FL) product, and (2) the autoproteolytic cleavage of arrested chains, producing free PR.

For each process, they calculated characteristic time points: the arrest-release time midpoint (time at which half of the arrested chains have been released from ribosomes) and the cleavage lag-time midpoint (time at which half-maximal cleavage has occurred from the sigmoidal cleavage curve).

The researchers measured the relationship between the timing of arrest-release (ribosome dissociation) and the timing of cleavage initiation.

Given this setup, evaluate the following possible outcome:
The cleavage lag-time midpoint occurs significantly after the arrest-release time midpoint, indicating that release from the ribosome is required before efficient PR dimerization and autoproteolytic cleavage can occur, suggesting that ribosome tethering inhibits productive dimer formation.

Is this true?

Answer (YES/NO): NO